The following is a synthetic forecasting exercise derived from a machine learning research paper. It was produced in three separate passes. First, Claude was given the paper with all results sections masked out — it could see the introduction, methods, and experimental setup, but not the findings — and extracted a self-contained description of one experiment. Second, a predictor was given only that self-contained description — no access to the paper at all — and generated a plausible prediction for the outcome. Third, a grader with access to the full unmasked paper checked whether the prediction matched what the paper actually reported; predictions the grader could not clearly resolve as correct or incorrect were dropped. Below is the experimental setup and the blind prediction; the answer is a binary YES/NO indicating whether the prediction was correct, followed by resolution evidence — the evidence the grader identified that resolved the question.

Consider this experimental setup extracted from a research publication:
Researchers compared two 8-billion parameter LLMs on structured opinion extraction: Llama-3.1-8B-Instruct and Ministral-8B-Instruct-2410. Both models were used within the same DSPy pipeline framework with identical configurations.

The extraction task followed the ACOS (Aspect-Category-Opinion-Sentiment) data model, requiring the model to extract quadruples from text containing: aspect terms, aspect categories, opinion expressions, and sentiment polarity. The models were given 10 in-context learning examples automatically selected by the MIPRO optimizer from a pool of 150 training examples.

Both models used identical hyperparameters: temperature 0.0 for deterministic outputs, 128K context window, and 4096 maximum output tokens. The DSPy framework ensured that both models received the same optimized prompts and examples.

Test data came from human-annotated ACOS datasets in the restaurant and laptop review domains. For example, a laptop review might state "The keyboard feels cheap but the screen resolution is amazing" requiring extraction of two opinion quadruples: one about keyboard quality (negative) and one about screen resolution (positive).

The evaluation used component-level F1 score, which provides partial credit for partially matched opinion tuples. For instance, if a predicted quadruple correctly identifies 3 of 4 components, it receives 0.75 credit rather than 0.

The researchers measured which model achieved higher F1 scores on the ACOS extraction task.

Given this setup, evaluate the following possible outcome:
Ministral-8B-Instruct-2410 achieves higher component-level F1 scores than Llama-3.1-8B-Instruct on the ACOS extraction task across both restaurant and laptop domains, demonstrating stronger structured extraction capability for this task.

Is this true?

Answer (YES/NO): NO